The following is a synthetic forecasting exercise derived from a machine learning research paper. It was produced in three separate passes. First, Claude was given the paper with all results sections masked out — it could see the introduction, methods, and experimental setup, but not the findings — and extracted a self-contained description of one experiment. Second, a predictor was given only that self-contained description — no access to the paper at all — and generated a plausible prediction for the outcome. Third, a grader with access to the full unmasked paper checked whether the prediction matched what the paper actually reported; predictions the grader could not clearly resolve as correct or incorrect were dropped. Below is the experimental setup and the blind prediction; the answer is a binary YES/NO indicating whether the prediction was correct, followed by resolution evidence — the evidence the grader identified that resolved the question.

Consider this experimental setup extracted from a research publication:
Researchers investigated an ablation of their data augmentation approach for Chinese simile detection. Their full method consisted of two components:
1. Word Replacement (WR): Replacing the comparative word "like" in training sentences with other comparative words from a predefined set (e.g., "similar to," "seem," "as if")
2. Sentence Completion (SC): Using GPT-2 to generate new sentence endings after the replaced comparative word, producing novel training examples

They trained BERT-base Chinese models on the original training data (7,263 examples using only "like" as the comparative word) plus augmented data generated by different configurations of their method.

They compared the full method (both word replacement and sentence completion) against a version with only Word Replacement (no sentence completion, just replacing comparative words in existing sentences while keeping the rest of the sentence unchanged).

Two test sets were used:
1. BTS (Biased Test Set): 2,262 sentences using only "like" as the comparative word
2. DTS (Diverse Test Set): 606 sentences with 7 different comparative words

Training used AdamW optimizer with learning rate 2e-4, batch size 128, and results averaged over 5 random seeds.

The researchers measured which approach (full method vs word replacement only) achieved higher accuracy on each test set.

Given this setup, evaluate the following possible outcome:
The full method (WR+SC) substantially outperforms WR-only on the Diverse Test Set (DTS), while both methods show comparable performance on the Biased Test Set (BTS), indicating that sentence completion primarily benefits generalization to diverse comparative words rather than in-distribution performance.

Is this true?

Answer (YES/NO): NO